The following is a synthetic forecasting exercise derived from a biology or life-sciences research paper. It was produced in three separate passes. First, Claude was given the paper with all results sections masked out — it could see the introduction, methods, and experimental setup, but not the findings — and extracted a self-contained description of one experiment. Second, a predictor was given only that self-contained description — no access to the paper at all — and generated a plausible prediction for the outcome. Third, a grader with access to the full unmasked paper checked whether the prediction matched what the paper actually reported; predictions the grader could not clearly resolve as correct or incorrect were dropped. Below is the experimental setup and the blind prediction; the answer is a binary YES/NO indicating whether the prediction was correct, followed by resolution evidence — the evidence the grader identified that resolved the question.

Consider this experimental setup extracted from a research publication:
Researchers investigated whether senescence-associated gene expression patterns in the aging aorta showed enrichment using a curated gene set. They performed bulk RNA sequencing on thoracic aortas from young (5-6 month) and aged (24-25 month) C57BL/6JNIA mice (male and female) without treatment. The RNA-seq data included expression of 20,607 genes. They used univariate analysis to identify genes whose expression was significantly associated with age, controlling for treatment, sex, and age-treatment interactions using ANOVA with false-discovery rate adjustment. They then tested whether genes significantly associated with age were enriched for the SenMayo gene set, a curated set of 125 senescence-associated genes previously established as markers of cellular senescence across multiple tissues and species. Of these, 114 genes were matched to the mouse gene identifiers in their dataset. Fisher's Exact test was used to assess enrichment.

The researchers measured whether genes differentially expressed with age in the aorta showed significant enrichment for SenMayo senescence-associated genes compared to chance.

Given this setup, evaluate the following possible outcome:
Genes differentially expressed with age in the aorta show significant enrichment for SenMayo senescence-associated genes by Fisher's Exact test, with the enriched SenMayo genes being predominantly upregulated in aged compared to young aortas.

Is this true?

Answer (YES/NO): YES